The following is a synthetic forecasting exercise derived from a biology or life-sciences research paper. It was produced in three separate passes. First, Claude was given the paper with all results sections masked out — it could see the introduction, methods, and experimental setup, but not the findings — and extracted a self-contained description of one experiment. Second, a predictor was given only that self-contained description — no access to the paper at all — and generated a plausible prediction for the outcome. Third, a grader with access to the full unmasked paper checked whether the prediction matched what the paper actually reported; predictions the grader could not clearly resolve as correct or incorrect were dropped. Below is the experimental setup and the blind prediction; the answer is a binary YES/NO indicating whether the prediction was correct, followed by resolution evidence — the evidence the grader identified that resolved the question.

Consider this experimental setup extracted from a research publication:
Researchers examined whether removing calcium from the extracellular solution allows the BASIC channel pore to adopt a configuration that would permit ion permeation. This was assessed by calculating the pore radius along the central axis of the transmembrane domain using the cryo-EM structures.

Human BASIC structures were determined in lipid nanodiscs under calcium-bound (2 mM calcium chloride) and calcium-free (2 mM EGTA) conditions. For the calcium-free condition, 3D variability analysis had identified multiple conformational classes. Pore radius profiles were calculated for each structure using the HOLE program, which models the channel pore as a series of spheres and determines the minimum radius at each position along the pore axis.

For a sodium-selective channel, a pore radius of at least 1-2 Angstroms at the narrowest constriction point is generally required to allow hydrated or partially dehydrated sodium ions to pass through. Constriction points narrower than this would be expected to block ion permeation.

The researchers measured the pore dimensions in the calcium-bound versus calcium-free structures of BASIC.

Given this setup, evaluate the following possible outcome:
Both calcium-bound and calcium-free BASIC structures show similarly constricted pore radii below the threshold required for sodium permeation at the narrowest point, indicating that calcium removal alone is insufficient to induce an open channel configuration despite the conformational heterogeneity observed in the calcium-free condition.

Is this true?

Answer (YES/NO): NO